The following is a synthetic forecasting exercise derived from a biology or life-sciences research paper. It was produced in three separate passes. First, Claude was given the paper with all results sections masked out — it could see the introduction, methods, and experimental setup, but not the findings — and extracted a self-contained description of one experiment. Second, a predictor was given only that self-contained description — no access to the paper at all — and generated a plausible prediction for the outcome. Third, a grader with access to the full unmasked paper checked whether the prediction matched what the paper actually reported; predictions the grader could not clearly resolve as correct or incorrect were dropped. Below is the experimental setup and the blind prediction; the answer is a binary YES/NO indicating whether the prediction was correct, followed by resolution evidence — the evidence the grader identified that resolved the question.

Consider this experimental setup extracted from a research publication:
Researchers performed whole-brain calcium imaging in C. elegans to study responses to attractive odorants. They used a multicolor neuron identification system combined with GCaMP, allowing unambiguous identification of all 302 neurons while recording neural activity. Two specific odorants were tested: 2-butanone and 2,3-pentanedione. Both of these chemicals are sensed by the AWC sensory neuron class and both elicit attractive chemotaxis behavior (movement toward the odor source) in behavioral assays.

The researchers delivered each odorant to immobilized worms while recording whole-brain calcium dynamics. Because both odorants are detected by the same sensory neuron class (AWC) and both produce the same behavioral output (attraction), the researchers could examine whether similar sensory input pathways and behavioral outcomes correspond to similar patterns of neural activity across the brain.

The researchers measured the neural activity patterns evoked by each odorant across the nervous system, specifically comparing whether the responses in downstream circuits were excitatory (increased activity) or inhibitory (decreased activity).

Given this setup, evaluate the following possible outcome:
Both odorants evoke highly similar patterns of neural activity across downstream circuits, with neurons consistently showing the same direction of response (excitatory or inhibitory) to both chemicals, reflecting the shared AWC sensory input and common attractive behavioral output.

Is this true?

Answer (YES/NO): NO